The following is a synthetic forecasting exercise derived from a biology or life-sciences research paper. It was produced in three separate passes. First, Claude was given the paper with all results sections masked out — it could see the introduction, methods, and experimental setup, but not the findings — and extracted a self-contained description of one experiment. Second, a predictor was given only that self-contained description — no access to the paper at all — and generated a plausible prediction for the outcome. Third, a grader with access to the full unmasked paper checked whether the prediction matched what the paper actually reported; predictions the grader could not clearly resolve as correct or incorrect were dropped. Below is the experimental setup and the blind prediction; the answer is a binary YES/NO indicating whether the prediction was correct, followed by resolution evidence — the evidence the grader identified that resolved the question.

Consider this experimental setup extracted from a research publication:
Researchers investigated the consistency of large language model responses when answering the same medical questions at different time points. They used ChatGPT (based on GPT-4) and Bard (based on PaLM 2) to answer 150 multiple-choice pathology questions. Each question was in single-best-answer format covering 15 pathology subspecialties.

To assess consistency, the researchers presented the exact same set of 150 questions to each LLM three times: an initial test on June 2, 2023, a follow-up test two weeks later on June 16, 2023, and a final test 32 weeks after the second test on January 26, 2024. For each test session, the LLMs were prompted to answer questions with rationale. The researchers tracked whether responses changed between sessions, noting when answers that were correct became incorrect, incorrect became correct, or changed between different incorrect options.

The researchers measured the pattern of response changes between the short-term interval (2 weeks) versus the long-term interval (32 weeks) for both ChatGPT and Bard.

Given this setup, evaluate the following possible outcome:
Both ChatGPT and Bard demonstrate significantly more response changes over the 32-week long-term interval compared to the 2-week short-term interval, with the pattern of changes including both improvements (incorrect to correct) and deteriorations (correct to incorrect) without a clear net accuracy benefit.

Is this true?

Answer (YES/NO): NO